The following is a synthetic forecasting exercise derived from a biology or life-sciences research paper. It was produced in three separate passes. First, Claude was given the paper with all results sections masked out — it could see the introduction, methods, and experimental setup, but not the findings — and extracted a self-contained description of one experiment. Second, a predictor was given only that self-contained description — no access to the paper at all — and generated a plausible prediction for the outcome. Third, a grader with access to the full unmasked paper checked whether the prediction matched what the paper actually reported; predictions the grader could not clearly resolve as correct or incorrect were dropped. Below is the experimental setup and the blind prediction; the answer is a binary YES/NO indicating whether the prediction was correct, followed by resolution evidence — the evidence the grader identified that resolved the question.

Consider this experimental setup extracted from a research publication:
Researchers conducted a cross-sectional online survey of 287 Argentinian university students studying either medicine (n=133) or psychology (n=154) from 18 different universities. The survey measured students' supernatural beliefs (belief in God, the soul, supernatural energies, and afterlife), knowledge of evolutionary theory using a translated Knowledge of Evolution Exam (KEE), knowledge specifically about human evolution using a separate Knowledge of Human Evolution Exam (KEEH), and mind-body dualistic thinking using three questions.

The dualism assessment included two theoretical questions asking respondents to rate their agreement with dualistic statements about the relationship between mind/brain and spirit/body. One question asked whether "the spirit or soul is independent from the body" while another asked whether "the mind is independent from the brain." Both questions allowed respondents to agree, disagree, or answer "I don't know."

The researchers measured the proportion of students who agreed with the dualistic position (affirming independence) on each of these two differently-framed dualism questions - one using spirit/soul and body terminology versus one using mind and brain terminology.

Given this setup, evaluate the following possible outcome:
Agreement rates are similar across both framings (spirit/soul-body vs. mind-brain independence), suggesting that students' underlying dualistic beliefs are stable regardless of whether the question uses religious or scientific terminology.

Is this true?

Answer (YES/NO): NO